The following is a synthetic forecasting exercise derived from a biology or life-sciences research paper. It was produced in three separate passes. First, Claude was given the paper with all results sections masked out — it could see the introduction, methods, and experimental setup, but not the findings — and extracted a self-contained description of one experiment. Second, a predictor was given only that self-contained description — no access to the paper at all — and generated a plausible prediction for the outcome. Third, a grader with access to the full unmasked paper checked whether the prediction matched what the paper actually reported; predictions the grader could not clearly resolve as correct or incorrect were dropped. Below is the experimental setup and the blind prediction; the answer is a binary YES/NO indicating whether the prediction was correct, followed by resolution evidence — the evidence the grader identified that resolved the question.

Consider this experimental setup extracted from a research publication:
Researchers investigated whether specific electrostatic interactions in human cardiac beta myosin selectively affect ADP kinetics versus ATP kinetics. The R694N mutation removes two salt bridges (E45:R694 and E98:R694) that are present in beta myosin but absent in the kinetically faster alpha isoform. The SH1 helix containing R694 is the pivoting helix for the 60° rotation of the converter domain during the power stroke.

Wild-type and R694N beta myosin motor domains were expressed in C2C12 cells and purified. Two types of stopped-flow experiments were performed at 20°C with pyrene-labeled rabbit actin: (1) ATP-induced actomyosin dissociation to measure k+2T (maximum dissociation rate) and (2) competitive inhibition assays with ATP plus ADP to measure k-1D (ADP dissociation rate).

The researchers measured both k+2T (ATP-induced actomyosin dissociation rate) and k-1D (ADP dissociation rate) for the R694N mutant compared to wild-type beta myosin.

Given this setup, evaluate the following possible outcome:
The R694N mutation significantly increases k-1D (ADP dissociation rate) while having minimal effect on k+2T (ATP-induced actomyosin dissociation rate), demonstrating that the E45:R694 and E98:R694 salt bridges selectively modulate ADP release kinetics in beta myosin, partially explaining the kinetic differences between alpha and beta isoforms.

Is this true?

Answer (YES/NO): NO